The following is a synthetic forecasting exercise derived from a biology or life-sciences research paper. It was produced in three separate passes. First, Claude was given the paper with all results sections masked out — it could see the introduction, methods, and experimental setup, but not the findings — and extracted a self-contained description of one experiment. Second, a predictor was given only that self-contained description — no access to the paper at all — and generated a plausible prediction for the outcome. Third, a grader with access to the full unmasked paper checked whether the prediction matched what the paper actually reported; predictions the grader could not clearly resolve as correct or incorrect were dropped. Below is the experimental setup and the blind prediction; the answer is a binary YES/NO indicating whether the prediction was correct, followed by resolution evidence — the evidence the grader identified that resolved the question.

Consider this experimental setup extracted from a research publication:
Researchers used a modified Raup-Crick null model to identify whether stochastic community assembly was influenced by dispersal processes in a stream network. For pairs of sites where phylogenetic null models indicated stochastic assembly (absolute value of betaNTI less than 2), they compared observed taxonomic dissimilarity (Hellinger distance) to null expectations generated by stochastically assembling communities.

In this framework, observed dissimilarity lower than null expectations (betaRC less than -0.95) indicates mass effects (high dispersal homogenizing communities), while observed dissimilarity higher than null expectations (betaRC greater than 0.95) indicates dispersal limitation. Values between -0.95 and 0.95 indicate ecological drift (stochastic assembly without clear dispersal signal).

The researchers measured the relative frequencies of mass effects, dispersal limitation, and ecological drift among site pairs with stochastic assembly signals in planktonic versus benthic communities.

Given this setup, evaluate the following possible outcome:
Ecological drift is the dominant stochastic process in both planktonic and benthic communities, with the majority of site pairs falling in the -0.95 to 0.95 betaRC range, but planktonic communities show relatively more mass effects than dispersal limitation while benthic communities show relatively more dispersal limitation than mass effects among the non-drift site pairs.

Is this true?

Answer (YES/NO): NO